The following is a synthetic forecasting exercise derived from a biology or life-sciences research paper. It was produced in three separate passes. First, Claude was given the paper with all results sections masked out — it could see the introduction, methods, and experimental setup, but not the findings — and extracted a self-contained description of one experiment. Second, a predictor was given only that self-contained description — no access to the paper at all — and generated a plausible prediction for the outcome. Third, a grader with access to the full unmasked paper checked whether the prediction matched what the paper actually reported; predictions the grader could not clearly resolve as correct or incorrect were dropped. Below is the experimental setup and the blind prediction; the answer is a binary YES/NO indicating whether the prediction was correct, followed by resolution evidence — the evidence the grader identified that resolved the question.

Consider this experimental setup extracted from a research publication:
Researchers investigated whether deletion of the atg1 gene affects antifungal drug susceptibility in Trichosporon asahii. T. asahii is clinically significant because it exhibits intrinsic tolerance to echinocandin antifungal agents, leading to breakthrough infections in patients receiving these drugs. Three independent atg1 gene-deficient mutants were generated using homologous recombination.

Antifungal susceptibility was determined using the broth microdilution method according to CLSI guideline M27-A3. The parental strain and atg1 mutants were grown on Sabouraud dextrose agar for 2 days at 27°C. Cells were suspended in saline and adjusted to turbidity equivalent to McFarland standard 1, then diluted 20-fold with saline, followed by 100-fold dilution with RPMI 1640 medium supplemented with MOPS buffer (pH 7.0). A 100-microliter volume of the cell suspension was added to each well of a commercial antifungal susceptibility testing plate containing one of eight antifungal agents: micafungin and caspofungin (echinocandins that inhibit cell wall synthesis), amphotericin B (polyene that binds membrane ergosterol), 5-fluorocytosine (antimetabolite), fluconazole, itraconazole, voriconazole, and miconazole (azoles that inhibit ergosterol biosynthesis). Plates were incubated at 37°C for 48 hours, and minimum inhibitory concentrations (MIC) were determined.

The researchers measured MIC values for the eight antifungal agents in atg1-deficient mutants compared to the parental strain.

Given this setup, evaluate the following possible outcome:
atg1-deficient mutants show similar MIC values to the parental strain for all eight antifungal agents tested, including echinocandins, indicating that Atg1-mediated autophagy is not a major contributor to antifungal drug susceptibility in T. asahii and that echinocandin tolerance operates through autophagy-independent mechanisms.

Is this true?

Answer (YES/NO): YES